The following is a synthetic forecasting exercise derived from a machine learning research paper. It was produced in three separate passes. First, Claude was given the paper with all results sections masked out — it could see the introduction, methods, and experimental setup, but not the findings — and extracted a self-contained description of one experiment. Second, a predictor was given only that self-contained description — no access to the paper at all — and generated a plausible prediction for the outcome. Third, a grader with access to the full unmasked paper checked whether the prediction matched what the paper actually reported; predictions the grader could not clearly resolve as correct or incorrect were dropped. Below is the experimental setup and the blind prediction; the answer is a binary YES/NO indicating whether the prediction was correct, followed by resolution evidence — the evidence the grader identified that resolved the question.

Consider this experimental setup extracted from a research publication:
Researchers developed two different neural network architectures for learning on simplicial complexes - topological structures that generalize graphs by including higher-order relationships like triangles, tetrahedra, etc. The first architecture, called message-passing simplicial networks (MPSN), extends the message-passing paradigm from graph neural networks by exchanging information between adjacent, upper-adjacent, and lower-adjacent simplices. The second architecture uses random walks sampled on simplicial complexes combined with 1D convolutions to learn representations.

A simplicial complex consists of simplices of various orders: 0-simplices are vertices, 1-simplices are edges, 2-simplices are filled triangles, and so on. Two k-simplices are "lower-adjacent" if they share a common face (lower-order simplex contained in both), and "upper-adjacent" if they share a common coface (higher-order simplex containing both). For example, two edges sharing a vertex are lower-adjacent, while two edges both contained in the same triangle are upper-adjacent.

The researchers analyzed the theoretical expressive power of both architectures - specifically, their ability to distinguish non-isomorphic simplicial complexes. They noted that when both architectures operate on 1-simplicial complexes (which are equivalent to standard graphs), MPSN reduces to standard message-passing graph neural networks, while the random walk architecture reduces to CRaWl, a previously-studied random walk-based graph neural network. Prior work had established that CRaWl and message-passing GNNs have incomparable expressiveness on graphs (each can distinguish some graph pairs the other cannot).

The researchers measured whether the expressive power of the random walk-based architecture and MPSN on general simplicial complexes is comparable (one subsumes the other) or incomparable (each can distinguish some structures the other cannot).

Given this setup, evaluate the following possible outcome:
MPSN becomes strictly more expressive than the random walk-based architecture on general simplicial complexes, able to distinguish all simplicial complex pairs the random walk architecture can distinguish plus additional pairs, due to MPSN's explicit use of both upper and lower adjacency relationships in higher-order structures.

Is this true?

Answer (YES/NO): NO